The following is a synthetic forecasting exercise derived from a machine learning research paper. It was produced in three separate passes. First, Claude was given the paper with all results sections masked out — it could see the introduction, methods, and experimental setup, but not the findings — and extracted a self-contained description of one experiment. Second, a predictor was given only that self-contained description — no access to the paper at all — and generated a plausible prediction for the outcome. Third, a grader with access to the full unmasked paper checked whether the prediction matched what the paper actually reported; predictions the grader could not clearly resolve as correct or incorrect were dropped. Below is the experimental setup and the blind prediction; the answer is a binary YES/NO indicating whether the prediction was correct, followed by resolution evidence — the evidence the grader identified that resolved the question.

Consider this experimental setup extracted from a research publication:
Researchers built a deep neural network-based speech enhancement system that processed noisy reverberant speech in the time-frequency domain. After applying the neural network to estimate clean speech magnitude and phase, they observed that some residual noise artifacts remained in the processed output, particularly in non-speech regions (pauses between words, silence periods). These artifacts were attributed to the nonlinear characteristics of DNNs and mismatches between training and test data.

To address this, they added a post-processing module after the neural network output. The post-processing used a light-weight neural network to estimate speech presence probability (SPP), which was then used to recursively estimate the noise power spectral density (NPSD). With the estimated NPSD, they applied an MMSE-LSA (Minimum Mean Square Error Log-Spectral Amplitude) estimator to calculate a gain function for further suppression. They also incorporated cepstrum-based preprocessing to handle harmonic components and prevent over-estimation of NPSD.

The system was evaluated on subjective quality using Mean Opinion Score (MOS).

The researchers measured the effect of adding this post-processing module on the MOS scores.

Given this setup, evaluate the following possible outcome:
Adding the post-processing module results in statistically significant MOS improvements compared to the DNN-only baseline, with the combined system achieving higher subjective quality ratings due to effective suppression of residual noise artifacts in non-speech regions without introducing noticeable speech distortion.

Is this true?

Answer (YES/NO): NO